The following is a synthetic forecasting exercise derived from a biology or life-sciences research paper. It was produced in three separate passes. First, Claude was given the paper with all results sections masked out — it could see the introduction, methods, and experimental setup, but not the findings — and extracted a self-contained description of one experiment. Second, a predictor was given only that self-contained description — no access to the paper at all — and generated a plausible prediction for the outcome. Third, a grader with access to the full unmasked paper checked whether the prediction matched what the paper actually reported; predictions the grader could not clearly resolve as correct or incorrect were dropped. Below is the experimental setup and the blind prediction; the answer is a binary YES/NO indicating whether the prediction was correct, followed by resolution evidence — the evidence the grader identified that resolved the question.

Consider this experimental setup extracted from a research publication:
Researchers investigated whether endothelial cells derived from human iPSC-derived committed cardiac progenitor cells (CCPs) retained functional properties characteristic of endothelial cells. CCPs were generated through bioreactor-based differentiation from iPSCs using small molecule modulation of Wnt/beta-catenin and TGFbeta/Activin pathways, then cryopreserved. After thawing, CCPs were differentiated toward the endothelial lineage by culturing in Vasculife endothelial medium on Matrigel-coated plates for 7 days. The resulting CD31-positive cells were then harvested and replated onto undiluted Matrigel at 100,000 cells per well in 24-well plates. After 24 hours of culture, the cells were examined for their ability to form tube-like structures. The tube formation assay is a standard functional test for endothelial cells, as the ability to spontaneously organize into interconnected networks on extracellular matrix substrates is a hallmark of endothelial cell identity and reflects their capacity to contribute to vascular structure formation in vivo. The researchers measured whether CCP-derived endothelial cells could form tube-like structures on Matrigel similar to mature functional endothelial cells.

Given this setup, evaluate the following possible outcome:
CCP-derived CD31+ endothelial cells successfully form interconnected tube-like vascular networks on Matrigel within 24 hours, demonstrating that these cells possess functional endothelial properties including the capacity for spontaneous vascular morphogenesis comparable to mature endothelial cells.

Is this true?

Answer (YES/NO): YES